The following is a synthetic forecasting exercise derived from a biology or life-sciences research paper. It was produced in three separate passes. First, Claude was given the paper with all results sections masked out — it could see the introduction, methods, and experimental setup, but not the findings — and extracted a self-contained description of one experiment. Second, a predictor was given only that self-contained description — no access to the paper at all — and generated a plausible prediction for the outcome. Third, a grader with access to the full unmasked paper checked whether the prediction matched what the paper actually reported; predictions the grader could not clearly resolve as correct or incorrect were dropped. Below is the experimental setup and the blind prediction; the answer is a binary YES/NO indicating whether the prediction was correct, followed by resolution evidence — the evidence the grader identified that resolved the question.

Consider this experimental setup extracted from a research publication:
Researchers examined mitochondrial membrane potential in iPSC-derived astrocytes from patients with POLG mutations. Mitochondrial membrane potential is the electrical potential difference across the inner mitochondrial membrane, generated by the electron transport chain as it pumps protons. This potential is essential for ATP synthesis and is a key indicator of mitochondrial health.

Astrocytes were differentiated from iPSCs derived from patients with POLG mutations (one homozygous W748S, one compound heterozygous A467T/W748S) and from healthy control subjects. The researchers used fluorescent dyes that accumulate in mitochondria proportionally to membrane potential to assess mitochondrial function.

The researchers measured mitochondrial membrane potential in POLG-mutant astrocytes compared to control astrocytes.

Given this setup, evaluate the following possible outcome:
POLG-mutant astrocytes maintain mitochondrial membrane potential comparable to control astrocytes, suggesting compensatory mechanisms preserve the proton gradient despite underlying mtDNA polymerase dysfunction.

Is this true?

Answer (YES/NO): NO